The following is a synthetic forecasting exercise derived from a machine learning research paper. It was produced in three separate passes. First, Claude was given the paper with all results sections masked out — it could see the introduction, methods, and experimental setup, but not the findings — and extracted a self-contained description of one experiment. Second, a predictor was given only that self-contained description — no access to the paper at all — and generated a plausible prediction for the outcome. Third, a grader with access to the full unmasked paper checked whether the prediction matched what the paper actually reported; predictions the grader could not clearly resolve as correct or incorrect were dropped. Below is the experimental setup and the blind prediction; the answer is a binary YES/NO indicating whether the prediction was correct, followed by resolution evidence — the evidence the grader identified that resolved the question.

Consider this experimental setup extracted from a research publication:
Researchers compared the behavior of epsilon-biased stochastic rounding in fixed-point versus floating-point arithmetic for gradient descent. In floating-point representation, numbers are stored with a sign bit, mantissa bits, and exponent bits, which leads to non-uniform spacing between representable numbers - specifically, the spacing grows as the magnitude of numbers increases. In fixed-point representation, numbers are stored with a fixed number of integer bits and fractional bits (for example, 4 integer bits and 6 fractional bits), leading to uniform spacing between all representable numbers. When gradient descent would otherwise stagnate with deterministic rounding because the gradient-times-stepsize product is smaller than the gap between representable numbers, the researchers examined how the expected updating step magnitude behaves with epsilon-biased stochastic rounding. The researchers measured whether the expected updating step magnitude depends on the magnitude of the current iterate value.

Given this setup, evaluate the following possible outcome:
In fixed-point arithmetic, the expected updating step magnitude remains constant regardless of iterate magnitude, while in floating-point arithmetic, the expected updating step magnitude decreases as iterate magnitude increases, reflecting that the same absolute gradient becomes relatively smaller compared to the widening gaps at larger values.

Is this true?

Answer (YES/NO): NO